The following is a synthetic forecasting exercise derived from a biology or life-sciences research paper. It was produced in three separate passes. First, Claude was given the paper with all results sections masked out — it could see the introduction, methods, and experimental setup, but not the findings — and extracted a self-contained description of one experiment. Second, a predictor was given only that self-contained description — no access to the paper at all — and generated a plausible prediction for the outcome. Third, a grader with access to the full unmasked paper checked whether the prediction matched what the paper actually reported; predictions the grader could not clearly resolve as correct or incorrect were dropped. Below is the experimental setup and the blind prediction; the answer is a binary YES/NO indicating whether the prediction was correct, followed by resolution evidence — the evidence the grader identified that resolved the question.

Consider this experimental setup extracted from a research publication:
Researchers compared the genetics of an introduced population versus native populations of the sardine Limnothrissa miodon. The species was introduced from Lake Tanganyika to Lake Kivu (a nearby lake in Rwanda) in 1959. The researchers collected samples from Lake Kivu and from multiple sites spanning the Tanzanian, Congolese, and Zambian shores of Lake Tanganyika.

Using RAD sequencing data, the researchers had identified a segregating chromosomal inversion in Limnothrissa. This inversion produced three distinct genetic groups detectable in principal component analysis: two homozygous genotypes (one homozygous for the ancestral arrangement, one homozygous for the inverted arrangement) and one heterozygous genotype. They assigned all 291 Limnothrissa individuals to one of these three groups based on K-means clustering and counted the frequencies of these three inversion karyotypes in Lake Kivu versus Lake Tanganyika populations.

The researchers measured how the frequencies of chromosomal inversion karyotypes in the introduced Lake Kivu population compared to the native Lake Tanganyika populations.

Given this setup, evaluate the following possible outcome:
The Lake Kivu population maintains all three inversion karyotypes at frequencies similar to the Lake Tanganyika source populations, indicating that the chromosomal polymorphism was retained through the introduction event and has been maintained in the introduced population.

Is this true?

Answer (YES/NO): NO